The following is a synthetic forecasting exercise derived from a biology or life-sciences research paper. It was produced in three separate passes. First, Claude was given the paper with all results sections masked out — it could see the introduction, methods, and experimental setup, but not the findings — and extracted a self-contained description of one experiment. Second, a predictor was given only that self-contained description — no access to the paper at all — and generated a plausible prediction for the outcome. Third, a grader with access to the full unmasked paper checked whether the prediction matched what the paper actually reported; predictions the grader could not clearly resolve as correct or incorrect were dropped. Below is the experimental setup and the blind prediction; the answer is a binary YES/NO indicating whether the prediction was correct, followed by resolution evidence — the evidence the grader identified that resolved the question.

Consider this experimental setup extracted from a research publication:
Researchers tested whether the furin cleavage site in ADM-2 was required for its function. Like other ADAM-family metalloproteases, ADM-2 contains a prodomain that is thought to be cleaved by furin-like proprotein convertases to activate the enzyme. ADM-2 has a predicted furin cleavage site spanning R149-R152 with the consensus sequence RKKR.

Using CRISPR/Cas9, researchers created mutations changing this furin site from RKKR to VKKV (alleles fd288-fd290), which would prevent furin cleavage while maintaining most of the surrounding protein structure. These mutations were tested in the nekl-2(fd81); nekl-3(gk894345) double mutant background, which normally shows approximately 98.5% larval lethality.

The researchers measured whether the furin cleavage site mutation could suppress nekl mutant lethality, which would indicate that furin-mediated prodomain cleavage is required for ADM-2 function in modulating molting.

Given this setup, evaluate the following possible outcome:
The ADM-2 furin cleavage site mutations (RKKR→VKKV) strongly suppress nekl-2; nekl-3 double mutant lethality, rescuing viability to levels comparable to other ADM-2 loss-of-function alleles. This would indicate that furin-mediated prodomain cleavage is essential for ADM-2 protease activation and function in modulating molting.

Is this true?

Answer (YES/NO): NO